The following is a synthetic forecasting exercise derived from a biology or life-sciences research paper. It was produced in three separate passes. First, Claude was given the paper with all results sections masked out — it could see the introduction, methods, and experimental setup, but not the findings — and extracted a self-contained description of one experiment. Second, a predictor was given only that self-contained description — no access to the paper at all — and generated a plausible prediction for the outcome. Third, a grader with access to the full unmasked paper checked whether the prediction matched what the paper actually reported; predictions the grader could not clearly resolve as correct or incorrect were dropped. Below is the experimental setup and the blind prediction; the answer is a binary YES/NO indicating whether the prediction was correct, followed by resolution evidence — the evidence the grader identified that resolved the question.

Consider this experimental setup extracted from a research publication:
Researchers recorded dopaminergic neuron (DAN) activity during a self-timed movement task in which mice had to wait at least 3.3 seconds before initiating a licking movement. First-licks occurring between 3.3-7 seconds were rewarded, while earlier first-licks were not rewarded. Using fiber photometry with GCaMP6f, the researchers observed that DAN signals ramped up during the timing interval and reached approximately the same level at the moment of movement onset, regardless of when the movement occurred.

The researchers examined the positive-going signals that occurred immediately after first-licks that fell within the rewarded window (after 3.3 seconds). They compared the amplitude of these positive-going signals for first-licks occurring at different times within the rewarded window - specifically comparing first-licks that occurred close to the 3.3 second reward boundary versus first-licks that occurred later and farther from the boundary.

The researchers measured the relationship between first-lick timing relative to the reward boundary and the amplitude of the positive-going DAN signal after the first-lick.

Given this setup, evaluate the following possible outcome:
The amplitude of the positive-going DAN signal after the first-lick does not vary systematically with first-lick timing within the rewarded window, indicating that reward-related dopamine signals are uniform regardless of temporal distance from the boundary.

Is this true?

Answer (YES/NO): NO